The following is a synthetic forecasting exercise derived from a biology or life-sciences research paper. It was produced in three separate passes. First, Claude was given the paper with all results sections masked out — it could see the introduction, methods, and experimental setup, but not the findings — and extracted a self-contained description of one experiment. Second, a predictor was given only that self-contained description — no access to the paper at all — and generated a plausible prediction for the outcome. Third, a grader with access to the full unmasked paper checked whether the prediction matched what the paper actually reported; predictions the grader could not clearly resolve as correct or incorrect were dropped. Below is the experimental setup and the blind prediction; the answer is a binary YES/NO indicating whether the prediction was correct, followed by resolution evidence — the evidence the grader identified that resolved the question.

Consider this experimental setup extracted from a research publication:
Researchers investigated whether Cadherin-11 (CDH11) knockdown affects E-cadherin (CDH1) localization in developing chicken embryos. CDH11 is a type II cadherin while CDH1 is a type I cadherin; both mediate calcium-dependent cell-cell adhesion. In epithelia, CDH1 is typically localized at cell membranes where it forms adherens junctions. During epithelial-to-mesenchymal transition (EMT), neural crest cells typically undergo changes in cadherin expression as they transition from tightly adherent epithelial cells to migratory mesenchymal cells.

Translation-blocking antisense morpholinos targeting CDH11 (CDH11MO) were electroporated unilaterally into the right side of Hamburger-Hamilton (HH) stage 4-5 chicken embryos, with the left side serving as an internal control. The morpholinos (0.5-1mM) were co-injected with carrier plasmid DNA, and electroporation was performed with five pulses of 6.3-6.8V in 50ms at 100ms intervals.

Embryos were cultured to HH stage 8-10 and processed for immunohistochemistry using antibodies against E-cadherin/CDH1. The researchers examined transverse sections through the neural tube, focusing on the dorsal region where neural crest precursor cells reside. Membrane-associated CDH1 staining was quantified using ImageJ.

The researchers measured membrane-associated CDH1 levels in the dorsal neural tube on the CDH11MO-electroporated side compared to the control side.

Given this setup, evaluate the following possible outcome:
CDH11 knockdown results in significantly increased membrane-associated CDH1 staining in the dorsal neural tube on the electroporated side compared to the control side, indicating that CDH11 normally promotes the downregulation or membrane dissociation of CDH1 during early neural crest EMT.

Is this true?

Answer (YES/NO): YES